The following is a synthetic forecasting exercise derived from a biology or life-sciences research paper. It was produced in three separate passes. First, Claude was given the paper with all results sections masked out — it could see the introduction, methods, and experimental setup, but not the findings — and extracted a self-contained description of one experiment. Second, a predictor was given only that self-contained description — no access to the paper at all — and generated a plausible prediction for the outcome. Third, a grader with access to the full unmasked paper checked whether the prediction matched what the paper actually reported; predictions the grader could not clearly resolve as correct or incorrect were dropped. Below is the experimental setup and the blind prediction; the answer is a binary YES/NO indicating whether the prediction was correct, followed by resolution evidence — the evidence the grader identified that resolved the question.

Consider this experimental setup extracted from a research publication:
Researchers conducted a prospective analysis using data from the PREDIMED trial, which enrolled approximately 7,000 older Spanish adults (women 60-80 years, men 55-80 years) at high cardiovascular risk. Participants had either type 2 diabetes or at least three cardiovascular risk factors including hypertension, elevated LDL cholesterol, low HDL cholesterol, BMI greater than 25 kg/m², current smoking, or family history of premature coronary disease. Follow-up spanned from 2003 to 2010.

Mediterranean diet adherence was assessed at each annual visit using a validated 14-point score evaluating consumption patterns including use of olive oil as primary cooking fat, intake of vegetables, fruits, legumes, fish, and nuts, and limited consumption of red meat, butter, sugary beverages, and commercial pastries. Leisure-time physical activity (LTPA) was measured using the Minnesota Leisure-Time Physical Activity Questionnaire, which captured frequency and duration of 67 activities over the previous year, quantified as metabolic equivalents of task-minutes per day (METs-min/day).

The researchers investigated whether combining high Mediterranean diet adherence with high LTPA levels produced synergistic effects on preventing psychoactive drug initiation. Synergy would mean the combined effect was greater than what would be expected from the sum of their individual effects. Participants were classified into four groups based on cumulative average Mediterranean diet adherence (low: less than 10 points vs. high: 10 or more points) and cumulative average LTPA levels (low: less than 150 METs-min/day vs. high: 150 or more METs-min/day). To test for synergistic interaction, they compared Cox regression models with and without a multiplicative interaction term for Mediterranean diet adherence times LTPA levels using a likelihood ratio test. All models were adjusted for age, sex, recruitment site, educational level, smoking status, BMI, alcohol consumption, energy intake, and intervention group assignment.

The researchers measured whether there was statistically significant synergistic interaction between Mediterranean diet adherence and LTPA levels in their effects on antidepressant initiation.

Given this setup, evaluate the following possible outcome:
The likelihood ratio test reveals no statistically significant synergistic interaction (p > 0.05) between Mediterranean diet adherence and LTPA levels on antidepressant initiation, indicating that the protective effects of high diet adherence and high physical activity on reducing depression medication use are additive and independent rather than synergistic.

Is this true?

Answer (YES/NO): YES